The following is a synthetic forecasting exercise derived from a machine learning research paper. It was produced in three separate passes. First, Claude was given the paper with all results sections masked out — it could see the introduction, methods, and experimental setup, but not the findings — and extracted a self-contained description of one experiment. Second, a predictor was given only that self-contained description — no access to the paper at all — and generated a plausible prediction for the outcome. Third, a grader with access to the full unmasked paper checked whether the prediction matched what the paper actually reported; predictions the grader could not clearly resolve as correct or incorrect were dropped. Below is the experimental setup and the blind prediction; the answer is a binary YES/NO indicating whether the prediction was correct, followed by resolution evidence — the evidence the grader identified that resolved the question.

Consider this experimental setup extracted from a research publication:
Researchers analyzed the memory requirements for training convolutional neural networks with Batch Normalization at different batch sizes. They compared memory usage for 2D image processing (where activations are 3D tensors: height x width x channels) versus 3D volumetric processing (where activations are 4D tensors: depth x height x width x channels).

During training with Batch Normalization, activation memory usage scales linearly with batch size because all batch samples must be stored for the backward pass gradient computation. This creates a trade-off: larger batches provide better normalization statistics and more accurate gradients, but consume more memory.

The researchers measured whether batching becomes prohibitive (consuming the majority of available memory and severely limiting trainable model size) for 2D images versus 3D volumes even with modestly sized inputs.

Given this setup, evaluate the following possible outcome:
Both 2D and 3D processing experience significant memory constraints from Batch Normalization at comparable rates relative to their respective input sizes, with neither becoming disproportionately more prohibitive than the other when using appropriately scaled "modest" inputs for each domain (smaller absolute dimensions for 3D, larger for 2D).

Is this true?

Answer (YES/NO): NO